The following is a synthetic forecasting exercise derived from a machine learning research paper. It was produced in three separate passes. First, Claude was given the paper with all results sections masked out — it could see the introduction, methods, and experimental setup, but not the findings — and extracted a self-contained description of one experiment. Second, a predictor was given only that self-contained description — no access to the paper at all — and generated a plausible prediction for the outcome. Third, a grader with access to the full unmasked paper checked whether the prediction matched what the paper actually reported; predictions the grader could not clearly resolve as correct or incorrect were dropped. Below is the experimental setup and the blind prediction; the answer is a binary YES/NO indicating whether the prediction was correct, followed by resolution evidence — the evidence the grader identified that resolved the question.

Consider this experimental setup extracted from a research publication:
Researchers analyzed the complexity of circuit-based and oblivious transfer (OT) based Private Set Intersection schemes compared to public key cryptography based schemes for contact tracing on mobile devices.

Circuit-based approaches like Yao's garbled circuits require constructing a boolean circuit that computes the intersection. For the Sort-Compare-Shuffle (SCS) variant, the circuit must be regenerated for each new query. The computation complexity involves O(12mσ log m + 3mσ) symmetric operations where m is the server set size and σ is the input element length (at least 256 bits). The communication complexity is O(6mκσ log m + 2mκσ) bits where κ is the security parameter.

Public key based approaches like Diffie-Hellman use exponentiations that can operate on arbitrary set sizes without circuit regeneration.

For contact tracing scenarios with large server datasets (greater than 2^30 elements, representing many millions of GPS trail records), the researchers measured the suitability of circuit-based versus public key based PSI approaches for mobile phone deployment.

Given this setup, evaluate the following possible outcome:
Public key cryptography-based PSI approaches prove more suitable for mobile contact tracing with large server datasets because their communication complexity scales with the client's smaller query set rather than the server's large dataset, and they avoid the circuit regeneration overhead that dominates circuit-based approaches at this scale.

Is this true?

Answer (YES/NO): YES